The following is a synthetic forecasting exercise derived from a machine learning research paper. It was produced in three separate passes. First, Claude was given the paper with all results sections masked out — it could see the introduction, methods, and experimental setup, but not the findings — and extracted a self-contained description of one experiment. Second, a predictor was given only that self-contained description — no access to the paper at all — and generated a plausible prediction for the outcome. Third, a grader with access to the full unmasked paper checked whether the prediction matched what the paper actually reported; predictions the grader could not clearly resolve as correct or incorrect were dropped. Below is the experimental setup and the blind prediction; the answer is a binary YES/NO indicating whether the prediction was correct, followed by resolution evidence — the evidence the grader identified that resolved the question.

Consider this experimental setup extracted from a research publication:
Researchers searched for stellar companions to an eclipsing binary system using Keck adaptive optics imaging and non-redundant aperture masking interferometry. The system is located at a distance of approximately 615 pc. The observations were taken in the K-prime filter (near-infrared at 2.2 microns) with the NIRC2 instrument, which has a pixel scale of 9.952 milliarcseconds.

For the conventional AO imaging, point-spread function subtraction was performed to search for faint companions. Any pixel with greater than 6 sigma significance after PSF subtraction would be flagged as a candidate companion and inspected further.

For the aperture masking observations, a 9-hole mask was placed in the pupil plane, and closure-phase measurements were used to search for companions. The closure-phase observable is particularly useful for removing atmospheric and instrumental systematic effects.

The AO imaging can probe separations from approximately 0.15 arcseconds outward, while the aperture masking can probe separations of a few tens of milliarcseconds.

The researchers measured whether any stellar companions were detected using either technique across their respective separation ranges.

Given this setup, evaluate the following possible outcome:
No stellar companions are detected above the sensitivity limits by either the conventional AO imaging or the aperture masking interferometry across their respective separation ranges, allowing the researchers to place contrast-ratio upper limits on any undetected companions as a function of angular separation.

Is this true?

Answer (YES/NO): YES